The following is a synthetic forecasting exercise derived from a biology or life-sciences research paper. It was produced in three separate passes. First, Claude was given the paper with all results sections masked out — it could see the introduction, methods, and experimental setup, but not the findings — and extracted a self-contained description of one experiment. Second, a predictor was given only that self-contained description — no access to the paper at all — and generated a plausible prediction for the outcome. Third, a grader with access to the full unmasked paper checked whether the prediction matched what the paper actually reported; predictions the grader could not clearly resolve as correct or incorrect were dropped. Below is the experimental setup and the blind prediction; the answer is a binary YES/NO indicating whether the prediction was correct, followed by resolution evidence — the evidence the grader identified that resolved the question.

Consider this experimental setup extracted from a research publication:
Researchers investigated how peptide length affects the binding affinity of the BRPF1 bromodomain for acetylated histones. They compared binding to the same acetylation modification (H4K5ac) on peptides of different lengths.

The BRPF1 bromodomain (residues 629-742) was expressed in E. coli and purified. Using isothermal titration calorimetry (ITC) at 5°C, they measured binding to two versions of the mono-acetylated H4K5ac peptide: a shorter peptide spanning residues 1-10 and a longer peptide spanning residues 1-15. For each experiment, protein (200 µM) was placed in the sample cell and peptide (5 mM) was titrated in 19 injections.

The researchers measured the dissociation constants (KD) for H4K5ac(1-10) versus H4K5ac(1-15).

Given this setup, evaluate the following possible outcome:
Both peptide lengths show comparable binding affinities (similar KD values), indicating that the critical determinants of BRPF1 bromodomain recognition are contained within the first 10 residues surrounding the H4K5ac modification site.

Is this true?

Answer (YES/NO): YES